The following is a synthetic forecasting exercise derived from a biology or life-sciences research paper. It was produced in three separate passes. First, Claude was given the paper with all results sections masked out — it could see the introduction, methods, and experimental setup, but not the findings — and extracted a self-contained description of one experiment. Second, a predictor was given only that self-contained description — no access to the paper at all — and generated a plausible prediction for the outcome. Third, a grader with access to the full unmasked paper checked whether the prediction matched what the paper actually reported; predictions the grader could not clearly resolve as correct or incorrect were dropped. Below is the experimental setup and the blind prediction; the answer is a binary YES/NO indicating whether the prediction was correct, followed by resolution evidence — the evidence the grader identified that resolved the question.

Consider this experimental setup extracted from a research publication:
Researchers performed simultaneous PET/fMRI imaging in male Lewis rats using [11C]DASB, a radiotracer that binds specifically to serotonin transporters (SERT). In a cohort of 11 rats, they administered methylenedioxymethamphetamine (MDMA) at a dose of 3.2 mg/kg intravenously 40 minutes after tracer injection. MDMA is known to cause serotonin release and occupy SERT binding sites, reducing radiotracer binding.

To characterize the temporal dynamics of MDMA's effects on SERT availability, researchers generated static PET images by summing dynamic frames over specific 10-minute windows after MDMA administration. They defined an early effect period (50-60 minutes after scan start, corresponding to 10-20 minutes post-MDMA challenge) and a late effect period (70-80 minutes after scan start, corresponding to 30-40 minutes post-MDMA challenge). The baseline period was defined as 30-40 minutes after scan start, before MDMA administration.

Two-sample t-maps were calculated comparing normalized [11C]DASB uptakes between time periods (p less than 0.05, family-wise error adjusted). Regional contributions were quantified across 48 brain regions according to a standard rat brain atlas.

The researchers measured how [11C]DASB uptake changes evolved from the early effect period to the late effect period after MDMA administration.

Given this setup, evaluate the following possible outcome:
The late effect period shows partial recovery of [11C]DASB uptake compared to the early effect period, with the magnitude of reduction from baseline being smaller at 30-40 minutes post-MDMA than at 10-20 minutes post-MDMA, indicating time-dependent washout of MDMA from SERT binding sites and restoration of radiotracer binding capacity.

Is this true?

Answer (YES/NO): NO